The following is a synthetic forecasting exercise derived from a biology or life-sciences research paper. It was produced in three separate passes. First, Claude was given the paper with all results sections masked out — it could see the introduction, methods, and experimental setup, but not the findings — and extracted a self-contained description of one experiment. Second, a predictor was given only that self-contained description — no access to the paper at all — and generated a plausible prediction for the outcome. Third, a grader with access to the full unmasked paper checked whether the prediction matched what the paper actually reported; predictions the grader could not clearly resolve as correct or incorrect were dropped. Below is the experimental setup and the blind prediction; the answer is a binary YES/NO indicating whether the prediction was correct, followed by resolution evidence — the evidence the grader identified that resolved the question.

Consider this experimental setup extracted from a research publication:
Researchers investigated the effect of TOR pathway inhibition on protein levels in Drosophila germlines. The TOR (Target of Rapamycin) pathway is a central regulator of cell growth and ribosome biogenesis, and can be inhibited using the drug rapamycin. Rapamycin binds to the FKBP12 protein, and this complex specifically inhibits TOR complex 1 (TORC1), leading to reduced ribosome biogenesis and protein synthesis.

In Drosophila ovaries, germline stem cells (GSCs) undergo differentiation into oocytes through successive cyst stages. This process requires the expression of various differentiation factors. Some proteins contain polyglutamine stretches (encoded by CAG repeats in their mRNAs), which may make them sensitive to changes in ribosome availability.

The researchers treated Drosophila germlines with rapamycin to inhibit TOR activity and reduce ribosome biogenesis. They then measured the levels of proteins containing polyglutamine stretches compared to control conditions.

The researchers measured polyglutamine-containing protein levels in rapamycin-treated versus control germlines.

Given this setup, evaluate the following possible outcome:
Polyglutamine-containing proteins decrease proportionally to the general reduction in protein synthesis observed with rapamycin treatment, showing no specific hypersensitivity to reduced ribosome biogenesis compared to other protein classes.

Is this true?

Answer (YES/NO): NO